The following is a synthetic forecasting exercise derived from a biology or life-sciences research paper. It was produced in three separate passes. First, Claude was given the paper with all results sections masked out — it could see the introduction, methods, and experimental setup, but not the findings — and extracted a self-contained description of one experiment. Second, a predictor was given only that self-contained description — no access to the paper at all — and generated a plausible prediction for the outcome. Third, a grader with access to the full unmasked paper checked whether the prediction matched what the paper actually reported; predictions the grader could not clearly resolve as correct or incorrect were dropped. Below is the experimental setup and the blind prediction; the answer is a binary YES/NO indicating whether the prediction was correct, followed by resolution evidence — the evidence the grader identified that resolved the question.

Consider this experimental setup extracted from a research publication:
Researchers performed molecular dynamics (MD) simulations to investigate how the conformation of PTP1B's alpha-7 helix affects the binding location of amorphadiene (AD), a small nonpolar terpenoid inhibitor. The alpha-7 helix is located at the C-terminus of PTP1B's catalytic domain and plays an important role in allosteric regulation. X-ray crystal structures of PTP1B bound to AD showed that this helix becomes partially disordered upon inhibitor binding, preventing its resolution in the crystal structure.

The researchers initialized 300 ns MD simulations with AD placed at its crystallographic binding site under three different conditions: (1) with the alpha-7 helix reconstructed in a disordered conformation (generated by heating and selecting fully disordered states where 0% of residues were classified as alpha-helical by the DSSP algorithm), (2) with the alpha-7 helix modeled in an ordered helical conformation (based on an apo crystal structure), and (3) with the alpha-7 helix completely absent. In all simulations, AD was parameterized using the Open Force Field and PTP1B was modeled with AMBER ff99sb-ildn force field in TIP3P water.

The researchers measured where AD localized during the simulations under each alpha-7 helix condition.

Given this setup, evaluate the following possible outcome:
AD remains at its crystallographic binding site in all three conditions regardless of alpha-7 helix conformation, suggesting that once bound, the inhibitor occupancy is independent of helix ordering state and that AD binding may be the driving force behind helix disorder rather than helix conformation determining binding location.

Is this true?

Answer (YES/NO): NO